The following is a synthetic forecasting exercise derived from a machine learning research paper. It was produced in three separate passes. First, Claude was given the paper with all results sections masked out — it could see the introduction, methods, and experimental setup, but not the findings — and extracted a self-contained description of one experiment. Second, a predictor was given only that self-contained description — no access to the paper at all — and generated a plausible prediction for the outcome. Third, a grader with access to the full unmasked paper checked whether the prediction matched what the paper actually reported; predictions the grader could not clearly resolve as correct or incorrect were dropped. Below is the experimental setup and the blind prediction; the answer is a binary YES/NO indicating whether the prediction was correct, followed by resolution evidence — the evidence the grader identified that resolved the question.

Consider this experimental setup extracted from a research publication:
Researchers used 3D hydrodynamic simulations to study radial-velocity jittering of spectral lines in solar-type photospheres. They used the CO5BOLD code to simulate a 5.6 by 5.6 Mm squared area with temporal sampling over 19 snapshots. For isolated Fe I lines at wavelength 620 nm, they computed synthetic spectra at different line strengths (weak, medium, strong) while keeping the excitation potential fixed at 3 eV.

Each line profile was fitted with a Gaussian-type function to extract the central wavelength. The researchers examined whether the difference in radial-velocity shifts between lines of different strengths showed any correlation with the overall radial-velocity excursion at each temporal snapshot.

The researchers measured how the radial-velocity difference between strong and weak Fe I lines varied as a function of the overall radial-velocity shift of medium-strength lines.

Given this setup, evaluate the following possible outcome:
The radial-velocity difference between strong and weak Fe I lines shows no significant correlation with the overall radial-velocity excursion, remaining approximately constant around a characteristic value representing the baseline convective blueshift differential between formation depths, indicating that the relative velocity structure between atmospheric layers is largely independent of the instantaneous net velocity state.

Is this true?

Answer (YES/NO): NO